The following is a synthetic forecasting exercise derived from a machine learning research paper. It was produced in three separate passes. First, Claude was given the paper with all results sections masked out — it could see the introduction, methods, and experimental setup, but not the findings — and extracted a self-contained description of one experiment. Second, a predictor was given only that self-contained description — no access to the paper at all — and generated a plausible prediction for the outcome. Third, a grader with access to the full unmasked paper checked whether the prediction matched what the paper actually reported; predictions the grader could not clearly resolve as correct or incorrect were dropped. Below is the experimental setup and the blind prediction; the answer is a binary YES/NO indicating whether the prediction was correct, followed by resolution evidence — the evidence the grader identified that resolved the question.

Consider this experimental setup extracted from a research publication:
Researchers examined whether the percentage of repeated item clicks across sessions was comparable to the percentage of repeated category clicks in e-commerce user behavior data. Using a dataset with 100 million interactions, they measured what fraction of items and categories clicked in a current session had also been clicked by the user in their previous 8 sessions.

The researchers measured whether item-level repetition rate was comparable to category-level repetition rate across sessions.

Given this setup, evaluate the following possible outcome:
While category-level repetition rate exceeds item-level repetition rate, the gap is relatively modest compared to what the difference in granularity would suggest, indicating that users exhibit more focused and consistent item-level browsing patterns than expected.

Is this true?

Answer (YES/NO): NO